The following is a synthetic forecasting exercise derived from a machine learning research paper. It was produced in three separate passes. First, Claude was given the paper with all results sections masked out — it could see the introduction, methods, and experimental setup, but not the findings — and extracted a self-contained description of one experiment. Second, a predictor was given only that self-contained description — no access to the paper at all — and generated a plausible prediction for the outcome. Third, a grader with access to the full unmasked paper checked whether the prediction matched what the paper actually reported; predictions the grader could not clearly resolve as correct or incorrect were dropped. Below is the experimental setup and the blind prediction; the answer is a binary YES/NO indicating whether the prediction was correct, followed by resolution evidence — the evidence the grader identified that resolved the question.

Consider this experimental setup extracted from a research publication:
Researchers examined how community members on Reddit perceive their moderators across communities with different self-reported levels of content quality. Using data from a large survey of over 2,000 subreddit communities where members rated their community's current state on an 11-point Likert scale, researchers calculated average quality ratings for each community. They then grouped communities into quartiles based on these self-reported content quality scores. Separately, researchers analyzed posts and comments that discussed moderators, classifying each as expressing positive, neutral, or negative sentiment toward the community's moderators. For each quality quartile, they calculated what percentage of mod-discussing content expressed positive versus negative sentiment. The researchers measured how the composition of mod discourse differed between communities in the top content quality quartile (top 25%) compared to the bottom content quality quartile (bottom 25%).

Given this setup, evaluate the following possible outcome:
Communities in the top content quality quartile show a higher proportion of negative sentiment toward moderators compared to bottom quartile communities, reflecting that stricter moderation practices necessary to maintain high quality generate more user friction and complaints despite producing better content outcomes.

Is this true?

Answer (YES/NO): NO